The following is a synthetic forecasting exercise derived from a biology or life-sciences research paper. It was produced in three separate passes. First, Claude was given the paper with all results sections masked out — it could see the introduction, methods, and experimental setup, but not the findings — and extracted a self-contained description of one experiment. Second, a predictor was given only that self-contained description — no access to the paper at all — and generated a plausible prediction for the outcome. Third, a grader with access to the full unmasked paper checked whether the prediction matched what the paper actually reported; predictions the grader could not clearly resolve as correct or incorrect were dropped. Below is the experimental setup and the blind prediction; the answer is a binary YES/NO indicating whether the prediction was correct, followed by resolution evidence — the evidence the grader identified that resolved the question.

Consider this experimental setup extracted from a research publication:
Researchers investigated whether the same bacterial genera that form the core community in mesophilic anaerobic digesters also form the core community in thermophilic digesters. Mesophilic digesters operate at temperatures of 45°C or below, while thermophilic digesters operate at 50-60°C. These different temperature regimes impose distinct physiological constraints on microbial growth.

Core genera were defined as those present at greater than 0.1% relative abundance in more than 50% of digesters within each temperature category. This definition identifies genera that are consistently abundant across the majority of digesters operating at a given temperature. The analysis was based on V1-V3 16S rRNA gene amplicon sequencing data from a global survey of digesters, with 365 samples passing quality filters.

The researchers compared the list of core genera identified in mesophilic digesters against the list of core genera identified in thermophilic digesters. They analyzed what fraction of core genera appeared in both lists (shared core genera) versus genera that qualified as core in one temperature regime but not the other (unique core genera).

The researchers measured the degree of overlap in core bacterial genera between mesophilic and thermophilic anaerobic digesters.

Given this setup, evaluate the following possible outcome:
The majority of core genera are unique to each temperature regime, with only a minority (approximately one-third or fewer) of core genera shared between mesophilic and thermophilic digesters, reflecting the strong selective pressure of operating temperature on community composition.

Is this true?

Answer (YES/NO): YES